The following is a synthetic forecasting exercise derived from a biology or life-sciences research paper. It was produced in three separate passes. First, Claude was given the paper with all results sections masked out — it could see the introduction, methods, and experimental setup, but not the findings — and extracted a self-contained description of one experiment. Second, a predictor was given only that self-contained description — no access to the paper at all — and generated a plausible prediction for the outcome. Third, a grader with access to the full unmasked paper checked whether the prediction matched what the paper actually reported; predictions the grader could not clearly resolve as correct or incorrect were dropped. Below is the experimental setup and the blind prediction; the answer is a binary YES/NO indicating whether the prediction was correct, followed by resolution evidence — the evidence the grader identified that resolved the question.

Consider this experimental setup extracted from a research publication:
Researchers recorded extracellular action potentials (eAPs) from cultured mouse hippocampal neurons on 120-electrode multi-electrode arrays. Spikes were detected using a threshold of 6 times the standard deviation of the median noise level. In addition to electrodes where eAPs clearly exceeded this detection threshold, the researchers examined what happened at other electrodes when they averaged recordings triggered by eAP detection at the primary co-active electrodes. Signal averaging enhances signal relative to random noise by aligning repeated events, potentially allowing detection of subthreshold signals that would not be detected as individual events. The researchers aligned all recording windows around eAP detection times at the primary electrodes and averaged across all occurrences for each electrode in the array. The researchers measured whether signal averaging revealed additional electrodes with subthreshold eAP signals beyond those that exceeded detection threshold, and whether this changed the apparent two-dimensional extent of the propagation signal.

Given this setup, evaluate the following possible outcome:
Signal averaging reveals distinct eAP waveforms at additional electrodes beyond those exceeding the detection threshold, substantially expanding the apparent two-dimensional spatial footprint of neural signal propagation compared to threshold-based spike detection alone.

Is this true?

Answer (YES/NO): YES